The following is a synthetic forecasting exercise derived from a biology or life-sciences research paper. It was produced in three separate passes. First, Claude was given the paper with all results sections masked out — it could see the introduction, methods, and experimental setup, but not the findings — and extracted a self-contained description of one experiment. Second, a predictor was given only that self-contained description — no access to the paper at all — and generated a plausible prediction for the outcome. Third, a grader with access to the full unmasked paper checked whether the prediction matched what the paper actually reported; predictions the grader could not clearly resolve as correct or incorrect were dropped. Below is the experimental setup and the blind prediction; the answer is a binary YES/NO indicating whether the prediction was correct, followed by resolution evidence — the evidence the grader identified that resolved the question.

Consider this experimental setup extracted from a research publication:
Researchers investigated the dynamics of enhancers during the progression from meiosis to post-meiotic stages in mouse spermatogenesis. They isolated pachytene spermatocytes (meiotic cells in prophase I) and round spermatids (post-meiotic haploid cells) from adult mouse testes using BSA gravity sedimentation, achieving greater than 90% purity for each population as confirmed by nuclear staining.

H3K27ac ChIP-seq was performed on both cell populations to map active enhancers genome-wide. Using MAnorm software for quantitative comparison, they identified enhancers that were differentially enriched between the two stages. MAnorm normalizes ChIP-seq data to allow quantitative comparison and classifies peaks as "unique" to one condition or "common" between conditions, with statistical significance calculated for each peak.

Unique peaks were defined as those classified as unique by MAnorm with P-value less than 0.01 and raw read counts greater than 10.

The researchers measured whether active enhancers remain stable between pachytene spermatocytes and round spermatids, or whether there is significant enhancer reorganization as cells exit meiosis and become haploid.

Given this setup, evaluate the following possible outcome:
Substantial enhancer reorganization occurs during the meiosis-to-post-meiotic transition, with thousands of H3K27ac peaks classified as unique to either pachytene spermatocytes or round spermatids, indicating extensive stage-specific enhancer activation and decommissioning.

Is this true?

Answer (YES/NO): YES